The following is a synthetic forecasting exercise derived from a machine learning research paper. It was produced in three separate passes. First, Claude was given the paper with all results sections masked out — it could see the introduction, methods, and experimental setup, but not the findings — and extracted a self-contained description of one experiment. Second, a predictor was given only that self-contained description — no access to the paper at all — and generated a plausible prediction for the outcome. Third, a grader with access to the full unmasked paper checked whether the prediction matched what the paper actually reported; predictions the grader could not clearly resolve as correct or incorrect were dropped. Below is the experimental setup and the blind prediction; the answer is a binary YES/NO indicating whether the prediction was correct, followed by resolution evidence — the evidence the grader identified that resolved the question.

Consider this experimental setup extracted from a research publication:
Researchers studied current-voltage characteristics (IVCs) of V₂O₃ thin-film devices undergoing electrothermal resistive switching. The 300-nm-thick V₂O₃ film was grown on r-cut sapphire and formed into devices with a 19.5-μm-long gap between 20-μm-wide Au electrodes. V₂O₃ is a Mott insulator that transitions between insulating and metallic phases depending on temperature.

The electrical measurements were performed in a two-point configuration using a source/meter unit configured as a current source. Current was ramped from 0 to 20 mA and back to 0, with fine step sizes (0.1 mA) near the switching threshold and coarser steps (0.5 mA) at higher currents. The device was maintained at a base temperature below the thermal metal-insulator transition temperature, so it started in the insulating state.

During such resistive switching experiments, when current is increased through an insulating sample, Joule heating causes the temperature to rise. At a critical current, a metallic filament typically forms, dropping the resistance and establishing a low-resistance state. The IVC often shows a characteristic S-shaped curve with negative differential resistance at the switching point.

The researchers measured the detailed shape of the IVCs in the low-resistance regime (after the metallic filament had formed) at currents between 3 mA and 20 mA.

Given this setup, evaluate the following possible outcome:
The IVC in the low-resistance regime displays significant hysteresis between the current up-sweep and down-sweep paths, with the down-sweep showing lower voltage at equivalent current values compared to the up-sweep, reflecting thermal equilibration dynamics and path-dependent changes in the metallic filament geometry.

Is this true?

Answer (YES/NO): NO